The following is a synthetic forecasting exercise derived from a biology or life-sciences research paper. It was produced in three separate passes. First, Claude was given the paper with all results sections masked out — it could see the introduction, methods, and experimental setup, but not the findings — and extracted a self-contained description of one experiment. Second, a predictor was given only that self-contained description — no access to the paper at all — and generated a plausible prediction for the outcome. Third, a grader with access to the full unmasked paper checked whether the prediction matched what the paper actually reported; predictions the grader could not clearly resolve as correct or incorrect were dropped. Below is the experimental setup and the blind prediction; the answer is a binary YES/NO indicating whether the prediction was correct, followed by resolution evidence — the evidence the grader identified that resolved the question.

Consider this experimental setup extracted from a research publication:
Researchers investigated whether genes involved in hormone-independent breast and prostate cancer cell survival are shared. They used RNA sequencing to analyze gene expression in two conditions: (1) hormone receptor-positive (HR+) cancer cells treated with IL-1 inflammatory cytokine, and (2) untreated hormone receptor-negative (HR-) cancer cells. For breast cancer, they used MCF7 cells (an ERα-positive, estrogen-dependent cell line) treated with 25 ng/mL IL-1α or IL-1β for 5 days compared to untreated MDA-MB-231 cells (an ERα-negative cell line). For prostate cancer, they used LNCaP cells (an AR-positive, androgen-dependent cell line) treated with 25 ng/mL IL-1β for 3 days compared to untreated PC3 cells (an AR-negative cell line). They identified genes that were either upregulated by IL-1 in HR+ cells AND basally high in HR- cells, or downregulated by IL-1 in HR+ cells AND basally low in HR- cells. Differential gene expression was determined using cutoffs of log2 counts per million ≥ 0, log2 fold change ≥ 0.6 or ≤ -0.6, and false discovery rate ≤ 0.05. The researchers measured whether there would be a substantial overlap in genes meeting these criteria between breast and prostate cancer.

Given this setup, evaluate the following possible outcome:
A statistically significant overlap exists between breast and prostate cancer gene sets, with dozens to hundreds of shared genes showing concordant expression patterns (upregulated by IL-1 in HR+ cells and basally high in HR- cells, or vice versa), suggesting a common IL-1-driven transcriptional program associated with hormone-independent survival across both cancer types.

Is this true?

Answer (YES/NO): NO